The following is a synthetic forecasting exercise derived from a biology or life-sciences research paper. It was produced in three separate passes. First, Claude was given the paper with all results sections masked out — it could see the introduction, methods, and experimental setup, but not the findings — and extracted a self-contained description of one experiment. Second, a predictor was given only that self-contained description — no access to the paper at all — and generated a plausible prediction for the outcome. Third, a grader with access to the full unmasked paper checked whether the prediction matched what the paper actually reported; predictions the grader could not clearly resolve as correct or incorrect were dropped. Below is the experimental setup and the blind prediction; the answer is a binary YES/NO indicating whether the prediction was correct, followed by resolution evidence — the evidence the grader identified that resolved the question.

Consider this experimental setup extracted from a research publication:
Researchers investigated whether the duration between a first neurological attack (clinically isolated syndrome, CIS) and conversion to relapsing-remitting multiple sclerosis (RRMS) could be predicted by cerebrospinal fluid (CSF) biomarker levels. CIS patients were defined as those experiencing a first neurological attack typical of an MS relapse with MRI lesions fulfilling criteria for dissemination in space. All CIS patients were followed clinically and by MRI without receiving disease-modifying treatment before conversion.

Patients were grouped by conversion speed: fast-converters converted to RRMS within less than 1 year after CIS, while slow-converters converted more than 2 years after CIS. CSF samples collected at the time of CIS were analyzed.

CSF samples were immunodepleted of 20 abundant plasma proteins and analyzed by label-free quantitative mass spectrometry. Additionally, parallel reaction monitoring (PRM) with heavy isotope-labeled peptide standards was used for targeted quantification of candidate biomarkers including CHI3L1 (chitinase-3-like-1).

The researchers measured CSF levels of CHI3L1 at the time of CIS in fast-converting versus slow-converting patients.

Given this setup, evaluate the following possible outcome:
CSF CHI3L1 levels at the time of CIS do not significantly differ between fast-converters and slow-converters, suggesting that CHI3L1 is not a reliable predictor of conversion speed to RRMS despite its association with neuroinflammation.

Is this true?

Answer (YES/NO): YES